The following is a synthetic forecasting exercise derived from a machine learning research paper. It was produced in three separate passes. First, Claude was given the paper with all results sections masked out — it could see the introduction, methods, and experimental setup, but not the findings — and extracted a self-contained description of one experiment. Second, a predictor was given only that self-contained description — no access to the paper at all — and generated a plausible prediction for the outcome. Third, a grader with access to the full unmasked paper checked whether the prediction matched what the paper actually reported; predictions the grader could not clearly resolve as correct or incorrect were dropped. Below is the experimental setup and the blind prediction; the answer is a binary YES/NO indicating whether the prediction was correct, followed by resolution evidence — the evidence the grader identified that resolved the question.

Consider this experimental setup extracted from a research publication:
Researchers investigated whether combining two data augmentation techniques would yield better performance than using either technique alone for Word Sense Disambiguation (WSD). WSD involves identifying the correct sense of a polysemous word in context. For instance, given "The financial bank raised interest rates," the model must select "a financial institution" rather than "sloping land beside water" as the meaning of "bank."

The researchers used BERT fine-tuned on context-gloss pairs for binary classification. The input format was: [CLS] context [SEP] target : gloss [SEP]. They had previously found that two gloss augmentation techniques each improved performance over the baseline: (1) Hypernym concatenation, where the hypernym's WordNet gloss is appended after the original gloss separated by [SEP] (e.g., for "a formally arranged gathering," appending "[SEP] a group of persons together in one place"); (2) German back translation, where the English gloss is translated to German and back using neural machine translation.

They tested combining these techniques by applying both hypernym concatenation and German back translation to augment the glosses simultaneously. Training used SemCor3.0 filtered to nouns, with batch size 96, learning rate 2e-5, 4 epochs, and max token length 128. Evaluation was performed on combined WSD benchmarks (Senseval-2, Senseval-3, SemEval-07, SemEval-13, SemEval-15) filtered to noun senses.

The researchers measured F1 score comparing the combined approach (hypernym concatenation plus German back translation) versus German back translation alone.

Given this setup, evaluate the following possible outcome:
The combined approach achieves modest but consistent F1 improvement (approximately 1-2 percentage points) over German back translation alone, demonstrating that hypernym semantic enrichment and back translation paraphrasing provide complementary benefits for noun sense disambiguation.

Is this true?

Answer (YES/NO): NO